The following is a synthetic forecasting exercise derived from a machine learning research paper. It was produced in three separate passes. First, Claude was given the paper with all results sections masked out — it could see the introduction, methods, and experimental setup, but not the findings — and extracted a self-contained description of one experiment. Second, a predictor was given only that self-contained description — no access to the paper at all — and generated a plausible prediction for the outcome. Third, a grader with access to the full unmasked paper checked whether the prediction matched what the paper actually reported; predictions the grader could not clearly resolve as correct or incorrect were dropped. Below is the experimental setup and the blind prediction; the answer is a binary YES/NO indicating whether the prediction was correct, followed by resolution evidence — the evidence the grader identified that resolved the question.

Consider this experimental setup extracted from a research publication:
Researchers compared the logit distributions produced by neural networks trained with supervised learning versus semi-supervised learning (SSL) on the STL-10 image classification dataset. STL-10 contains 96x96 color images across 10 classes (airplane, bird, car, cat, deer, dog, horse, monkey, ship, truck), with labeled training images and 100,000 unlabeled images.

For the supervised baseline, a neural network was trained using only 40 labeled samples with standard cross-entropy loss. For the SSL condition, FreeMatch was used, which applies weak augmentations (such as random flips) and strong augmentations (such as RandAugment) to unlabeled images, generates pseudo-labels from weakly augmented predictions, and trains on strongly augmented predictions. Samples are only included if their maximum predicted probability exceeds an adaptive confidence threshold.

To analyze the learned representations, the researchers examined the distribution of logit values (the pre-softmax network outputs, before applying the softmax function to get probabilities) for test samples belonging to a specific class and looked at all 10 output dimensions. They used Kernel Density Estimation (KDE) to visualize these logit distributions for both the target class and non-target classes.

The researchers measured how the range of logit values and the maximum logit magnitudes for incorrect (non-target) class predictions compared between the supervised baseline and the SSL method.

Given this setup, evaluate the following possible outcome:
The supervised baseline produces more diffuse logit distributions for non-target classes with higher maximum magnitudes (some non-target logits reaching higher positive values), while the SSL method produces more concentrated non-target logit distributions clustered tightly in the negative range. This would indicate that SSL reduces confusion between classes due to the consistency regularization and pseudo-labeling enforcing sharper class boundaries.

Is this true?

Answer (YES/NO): NO